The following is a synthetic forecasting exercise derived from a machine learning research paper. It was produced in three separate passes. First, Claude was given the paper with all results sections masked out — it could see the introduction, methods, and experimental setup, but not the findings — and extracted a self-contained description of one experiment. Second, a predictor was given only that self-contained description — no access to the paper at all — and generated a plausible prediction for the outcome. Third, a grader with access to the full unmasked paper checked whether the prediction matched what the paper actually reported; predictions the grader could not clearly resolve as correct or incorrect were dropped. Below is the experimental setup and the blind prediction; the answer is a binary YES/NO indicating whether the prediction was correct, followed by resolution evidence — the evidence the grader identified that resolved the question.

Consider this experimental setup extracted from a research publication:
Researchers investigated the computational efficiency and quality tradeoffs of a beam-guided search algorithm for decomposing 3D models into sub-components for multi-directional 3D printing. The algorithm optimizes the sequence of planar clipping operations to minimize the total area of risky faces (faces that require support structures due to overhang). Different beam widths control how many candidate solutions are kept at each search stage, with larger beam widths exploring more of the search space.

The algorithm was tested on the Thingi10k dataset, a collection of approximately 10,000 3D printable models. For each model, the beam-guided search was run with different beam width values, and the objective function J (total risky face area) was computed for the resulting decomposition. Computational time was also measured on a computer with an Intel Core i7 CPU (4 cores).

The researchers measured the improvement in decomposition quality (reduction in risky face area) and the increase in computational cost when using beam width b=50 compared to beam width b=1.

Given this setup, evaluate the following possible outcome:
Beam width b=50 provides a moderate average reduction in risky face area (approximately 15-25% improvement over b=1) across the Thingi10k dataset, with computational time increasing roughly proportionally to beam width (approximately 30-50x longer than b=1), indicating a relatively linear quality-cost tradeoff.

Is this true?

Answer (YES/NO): YES